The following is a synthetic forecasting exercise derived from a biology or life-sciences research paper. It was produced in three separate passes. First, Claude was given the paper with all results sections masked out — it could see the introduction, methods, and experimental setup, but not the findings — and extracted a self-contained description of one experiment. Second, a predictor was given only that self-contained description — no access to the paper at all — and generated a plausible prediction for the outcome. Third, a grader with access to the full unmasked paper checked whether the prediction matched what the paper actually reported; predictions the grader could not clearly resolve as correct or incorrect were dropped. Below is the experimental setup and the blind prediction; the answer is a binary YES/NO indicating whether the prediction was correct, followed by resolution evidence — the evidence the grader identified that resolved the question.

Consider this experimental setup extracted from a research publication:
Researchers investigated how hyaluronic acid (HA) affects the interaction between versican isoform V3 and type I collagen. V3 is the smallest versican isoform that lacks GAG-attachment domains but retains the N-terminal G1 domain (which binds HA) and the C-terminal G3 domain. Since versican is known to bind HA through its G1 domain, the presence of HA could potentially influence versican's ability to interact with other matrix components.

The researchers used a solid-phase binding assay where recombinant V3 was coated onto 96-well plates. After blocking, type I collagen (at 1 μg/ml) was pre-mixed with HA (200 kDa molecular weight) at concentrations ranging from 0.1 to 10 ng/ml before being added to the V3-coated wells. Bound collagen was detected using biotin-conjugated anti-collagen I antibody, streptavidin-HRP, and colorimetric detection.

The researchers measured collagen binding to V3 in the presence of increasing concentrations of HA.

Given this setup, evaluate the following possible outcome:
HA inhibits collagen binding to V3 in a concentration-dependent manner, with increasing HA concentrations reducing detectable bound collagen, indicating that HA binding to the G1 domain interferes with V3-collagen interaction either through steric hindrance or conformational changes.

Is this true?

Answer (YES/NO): NO